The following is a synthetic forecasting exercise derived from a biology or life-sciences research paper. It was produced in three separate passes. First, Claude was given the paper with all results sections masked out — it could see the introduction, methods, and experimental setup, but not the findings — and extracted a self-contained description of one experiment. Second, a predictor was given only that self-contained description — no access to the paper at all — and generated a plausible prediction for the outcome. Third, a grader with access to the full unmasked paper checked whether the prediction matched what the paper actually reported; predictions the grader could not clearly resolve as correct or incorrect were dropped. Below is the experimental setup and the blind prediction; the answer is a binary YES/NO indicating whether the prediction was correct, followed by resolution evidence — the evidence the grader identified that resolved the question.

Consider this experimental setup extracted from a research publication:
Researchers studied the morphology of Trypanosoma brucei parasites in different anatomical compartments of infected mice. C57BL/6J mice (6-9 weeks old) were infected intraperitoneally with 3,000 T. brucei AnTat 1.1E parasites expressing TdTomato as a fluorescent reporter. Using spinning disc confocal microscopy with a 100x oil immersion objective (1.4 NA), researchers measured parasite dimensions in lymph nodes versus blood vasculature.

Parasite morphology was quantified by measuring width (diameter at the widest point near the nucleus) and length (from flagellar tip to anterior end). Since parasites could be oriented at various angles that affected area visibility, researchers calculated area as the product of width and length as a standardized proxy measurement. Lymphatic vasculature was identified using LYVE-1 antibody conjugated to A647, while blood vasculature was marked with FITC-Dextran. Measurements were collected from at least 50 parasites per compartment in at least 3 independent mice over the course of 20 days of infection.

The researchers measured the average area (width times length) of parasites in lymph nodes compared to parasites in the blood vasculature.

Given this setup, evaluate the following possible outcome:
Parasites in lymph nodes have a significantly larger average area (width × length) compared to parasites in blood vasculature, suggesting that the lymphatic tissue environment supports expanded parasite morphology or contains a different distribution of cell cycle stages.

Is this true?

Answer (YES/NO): YES